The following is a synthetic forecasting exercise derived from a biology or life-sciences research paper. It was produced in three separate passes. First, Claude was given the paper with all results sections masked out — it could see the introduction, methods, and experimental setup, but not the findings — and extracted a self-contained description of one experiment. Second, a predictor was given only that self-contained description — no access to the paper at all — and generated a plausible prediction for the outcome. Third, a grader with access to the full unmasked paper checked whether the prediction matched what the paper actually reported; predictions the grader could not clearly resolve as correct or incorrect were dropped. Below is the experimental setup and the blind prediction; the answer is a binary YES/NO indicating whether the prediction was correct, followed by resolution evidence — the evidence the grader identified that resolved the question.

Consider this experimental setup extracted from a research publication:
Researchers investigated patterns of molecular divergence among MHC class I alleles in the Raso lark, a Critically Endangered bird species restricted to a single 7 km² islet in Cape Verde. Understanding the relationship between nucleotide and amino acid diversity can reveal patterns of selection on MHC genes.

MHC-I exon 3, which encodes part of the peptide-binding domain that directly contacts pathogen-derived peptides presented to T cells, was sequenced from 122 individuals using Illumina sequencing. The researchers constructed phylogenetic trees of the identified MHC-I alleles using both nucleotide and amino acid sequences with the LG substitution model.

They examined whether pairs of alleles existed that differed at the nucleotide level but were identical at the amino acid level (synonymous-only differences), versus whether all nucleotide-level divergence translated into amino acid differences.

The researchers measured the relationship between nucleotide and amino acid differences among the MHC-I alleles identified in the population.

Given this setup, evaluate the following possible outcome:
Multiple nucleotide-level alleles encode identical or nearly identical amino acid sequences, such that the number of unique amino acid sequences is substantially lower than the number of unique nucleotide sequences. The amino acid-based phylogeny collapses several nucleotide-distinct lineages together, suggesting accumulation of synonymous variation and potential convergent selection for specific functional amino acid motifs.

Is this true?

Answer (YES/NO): NO